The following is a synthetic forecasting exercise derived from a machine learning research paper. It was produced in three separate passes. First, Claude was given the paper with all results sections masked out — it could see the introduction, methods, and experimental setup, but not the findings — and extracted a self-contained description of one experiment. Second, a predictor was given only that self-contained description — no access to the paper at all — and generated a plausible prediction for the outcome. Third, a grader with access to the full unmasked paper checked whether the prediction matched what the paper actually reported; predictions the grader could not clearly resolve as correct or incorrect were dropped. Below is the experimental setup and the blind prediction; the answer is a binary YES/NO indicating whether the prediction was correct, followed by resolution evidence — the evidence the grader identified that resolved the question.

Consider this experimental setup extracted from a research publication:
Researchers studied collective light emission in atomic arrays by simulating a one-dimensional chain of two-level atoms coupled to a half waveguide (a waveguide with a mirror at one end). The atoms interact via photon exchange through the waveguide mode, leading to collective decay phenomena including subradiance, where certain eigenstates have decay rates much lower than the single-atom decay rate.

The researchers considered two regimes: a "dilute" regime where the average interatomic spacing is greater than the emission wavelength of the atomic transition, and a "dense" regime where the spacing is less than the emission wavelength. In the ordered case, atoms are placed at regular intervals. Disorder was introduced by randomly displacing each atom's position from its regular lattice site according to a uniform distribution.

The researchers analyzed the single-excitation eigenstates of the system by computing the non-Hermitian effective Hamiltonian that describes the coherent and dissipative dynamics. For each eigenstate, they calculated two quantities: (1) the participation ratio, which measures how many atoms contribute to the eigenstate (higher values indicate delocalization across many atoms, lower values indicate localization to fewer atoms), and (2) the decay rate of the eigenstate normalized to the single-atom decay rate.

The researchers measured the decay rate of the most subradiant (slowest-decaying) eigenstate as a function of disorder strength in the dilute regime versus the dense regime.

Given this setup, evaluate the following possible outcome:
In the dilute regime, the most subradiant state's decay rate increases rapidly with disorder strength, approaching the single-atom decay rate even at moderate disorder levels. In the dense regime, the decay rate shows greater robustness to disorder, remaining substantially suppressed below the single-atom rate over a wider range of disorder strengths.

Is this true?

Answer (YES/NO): NO